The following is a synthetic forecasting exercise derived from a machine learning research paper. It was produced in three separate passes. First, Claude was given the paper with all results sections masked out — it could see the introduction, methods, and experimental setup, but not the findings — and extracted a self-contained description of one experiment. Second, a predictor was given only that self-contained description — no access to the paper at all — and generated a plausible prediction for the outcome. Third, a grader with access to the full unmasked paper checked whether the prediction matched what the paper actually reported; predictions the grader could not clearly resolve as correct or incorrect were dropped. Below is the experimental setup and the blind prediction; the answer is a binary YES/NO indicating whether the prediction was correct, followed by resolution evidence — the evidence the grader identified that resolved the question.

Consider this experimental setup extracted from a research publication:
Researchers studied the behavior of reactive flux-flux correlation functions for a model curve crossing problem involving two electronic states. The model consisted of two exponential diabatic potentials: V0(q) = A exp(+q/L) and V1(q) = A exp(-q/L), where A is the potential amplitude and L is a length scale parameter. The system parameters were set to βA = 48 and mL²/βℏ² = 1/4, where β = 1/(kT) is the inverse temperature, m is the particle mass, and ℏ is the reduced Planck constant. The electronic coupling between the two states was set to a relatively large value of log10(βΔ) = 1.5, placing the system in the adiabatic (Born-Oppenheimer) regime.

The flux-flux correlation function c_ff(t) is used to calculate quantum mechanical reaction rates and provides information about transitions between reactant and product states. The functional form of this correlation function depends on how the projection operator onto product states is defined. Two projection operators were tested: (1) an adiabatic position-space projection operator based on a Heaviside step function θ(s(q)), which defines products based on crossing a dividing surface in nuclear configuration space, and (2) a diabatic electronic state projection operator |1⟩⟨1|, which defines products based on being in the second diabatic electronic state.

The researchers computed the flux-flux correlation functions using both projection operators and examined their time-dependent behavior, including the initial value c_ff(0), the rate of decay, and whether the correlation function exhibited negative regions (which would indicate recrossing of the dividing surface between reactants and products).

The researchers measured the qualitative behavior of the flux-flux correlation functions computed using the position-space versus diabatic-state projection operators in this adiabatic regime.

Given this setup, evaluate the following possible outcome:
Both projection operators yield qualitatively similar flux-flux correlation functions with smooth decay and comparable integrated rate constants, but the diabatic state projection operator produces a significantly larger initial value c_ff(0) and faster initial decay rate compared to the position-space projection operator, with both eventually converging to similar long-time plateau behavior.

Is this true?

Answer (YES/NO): NO